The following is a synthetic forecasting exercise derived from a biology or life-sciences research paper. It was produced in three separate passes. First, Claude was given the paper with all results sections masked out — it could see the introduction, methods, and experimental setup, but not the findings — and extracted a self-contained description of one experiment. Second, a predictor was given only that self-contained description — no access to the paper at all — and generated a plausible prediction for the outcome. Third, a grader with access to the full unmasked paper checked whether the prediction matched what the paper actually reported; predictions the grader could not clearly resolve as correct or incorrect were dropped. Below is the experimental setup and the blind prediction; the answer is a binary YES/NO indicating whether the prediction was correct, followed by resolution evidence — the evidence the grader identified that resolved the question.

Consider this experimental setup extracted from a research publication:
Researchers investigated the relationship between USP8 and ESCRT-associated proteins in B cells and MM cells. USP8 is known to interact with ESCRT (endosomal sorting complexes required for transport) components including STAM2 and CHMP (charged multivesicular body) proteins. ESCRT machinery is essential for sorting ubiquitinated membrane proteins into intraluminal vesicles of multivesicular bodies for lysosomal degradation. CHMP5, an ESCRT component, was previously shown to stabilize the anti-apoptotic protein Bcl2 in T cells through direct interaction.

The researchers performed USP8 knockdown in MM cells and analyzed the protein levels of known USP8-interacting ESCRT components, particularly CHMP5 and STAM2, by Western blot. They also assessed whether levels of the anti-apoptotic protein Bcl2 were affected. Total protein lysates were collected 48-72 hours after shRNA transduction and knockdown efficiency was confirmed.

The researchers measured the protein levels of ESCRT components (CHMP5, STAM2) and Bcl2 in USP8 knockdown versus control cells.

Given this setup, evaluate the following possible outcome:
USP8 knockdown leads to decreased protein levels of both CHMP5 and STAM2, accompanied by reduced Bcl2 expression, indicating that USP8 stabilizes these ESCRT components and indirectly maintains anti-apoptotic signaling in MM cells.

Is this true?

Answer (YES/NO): NO